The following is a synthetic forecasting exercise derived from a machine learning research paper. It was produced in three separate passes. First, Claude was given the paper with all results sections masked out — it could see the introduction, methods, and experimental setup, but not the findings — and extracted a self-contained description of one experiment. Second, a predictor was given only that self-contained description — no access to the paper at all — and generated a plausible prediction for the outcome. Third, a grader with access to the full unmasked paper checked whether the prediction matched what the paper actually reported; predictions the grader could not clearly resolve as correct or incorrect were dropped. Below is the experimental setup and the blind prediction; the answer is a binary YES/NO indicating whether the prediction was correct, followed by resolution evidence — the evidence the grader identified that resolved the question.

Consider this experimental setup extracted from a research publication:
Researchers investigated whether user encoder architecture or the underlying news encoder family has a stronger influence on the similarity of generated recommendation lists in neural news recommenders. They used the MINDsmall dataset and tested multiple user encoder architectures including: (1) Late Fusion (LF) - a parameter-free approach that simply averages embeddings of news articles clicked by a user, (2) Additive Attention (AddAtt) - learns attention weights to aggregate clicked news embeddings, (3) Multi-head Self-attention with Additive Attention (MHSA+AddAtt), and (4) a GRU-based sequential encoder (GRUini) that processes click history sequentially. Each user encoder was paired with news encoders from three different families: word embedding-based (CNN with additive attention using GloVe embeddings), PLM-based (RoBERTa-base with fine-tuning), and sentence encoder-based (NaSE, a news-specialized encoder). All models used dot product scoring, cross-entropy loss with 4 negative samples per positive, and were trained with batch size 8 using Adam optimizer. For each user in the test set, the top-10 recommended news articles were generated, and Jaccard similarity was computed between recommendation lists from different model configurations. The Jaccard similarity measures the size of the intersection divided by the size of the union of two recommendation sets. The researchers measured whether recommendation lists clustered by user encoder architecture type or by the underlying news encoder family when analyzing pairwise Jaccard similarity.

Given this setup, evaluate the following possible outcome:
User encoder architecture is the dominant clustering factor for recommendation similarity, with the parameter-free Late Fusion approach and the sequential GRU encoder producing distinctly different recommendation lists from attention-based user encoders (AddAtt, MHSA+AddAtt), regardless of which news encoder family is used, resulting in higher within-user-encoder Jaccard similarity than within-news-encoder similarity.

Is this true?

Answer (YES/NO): NO